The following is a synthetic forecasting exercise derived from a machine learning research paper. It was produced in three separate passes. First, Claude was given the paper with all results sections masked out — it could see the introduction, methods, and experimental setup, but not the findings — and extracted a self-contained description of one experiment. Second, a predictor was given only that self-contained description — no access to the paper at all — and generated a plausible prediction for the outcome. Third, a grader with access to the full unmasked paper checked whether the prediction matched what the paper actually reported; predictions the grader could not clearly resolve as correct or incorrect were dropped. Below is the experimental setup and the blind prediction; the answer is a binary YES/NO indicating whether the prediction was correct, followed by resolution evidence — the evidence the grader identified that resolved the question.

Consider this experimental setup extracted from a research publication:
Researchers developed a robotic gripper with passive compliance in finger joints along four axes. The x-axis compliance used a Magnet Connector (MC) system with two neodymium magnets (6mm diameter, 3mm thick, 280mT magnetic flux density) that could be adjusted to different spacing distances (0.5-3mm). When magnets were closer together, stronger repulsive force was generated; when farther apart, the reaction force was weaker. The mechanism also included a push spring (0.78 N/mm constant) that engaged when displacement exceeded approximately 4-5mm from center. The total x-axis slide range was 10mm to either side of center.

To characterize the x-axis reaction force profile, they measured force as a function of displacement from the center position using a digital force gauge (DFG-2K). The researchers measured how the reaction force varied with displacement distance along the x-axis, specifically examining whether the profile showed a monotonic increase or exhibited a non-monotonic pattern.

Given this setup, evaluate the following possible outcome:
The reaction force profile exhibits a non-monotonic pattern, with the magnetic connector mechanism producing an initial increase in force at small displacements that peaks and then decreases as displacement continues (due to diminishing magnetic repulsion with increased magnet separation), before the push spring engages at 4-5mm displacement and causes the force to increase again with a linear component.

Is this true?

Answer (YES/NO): NO